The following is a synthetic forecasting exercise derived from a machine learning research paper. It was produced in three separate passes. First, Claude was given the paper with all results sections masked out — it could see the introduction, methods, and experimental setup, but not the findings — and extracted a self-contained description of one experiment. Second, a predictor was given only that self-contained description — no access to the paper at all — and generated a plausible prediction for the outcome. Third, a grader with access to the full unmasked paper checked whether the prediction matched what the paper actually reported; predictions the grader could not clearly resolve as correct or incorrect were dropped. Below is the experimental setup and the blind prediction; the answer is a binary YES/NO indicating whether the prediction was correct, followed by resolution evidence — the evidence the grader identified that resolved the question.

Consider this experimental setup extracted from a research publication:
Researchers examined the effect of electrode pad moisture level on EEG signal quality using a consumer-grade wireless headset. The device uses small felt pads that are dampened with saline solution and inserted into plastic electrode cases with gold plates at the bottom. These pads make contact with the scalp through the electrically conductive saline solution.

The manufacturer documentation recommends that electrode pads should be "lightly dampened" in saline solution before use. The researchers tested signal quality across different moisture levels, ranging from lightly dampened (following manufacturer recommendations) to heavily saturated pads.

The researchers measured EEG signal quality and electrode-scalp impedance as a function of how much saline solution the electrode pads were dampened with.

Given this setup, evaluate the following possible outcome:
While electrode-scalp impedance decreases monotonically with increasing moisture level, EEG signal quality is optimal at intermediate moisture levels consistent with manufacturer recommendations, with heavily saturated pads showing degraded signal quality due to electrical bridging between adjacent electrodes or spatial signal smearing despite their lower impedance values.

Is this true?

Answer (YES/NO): NO